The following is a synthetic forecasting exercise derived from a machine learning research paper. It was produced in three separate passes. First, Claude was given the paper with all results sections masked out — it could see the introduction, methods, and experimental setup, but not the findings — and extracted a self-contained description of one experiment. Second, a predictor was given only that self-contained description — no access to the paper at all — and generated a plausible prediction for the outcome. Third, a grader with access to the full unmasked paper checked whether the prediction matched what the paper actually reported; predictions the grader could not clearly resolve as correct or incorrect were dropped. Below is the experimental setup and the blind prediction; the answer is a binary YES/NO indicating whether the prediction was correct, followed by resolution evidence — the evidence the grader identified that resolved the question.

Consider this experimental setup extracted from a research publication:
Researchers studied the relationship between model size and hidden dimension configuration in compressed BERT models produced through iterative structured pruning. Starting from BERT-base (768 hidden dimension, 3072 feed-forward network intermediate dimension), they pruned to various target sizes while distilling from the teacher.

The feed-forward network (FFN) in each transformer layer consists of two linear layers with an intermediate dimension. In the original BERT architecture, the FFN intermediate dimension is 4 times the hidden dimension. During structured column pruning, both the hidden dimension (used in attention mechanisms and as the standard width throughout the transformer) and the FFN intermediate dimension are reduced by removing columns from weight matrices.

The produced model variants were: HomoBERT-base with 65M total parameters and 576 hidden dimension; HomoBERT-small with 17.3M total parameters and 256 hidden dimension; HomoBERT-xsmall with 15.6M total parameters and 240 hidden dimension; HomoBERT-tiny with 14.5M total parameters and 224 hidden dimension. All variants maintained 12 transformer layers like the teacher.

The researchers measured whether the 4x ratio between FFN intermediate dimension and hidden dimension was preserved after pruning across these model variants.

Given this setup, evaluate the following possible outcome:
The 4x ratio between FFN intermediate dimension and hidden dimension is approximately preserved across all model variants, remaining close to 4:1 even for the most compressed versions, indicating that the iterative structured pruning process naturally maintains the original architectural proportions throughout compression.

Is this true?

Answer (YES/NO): YES